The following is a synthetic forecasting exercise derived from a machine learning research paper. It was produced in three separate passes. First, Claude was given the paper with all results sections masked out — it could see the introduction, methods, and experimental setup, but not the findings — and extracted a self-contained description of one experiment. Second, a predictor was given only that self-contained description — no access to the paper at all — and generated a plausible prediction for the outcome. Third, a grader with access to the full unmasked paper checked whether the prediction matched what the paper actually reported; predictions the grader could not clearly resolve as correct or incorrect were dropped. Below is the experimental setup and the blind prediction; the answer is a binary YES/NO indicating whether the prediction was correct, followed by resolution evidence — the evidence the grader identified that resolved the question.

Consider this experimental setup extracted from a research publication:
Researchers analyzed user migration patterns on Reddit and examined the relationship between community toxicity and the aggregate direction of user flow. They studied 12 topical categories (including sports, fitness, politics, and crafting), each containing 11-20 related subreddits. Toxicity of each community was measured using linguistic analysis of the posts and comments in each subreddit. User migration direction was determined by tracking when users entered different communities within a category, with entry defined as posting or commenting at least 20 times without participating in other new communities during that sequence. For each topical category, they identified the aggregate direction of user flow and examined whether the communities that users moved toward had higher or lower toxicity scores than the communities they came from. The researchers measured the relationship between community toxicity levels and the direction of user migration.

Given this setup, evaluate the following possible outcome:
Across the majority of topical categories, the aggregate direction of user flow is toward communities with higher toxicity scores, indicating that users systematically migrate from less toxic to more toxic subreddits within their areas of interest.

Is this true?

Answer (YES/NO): NO